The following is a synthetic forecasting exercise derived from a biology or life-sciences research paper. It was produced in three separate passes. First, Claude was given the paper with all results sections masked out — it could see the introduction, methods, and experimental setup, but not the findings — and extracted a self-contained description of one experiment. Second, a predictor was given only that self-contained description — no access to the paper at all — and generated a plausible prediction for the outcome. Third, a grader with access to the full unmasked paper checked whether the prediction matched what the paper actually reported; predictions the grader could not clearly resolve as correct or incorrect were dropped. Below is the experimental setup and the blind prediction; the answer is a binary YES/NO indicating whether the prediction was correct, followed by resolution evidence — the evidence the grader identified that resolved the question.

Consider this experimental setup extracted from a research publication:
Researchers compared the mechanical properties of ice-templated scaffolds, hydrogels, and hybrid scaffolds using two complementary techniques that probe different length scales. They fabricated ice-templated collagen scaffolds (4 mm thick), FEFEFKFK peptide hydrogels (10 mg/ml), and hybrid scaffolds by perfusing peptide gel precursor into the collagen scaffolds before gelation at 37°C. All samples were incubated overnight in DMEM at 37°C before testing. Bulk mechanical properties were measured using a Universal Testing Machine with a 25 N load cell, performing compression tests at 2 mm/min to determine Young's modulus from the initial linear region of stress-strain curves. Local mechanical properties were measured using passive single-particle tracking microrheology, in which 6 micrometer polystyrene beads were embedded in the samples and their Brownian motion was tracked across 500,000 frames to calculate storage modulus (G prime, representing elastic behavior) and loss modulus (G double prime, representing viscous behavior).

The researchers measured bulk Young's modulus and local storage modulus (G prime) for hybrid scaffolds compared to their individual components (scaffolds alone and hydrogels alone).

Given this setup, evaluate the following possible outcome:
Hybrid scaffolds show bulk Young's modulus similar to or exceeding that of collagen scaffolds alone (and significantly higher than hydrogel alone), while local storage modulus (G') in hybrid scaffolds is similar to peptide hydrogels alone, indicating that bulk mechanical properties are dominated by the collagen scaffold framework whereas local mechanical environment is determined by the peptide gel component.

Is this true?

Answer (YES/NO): NO